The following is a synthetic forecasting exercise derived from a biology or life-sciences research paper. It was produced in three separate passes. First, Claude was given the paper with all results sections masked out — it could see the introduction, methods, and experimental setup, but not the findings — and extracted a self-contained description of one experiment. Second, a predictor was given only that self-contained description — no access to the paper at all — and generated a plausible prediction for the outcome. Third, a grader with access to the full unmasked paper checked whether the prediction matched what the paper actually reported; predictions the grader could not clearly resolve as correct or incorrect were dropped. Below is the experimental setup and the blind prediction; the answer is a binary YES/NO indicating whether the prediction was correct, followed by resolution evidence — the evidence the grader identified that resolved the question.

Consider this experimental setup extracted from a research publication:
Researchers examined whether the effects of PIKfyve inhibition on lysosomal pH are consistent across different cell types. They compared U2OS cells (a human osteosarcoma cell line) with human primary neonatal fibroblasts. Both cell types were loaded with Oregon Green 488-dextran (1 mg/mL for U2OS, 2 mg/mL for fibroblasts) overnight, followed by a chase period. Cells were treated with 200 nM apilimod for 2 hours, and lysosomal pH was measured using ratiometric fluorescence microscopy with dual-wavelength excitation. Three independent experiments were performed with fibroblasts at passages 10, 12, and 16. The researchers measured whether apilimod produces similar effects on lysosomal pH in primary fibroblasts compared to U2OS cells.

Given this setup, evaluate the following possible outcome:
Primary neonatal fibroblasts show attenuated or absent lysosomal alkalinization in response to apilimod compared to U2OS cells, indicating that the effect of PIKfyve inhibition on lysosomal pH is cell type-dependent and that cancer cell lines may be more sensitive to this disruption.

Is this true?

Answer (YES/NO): NO